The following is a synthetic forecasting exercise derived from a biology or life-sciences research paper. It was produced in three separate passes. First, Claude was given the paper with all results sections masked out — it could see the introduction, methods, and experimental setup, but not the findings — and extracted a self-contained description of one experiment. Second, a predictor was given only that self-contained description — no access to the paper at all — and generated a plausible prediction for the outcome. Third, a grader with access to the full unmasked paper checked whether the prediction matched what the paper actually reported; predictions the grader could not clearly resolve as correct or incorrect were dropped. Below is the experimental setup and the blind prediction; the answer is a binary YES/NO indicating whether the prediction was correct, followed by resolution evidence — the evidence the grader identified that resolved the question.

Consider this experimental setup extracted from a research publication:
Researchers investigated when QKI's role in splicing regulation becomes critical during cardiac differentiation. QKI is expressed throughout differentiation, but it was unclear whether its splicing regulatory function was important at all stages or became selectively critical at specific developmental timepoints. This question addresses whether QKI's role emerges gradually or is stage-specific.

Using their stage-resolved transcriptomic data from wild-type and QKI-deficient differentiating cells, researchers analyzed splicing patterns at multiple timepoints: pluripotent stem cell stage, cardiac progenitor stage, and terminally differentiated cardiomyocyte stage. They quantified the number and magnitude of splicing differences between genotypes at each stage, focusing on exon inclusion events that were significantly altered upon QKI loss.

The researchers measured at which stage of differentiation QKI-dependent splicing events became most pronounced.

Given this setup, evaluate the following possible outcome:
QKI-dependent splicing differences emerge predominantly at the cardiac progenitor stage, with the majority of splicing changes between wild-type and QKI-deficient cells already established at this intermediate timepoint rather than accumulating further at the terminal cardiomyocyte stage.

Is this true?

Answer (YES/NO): NO